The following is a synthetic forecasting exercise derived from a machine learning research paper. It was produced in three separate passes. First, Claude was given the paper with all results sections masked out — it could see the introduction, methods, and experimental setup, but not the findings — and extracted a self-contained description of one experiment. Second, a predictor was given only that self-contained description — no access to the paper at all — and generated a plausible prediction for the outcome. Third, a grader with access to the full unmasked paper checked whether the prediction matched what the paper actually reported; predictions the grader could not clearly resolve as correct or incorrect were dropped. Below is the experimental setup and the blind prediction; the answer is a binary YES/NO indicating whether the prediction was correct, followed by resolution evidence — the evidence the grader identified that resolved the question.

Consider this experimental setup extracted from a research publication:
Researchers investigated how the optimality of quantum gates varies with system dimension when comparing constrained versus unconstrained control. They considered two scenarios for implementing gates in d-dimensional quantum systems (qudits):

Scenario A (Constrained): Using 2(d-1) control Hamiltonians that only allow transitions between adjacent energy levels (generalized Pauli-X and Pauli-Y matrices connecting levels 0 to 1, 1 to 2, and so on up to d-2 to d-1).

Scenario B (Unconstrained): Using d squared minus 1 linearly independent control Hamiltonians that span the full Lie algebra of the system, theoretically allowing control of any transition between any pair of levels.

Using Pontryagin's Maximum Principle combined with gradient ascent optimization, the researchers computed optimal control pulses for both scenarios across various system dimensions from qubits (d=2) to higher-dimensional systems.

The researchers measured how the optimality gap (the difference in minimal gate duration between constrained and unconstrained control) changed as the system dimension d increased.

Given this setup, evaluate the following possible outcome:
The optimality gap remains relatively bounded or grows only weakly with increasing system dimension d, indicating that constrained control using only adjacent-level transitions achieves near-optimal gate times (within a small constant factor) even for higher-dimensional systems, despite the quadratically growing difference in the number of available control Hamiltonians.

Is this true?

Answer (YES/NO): NO